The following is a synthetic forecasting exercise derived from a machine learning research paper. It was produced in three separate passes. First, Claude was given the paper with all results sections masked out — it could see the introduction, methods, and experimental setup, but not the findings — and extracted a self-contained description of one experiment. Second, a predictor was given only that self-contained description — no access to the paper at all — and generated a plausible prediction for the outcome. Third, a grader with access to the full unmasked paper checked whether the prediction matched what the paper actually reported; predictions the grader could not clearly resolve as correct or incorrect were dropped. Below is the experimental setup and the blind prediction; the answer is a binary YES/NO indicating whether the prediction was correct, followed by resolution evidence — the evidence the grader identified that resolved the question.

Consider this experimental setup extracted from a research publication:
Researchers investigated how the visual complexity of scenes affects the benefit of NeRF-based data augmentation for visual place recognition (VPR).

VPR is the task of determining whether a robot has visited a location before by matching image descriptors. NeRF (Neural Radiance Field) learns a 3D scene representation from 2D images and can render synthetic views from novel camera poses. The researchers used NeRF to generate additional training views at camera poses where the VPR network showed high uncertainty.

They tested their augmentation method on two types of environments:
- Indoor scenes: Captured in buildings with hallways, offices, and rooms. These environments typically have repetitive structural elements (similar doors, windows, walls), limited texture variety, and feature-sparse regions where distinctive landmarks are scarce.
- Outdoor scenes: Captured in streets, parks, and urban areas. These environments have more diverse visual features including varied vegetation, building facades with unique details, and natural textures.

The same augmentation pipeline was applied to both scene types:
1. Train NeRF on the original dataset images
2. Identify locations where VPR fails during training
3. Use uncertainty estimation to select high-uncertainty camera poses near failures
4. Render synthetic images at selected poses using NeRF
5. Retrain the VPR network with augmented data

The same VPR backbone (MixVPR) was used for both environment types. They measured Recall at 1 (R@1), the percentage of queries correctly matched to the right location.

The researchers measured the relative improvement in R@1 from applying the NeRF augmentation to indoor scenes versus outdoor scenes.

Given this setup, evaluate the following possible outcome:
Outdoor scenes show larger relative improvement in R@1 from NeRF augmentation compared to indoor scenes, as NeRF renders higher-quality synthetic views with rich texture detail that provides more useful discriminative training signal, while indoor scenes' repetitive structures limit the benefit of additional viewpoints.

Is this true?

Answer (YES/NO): YES